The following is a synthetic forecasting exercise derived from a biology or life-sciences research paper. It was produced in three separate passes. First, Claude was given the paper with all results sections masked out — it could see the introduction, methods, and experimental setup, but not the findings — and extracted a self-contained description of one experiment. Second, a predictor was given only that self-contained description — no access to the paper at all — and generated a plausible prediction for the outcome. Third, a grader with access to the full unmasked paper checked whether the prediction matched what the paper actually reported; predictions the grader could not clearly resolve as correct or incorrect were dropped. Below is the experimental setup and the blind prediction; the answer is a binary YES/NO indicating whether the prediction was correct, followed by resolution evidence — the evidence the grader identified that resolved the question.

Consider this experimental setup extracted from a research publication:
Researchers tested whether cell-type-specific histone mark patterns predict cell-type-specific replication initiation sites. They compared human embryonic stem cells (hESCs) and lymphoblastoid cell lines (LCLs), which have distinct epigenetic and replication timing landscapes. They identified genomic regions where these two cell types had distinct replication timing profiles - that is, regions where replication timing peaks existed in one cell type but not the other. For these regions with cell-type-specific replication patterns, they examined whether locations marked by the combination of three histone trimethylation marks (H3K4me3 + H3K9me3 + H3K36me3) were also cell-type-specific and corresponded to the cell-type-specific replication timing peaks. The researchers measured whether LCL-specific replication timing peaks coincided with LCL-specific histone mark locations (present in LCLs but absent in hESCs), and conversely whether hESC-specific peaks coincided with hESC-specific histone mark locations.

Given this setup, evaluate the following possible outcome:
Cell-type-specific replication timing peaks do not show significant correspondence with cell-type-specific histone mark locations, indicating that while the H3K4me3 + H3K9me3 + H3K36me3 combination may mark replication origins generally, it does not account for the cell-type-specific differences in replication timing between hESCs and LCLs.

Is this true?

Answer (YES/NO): NO